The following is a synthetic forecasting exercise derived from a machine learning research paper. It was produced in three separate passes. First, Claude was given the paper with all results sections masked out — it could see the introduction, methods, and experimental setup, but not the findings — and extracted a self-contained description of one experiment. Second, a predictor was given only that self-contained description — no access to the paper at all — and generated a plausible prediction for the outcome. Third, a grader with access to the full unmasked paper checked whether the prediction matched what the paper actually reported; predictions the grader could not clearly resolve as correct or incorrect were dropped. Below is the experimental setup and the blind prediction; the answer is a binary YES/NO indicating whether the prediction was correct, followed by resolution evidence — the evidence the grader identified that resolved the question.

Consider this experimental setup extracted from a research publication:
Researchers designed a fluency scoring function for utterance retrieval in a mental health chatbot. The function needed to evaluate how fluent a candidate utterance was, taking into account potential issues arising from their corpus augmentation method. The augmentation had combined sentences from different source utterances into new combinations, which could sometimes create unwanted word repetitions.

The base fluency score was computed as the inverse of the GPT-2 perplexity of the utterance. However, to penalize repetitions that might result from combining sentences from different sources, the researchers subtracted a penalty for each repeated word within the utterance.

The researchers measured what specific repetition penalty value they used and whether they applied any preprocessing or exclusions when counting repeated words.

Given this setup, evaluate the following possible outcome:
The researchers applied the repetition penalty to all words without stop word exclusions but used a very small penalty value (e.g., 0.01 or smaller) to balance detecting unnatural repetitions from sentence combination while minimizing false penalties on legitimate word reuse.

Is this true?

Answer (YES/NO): NO